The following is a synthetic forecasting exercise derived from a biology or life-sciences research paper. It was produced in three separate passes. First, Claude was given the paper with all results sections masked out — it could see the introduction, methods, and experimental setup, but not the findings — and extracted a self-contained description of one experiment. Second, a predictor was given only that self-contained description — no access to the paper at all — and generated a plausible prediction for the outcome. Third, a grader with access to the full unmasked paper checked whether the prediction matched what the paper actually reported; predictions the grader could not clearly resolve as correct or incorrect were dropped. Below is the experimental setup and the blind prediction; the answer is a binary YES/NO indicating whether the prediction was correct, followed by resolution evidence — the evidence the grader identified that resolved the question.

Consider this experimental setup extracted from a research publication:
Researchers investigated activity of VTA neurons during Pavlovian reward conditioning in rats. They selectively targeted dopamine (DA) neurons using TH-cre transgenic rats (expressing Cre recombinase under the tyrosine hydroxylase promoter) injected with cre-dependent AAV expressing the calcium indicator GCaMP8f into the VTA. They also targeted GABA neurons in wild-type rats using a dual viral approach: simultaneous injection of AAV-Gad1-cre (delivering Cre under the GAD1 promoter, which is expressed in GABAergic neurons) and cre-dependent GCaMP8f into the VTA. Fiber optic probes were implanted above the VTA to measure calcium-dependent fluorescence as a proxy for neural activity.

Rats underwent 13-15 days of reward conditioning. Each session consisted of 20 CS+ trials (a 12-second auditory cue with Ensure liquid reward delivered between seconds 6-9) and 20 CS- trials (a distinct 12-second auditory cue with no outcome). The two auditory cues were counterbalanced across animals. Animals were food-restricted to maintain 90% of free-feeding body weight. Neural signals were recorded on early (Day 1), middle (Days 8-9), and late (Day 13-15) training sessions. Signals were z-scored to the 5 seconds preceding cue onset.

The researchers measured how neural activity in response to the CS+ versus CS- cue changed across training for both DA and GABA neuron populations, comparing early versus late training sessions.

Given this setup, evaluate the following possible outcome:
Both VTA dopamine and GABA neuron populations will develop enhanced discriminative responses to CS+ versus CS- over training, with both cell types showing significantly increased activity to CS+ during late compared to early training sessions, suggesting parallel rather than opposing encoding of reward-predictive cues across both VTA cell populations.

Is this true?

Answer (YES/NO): YES